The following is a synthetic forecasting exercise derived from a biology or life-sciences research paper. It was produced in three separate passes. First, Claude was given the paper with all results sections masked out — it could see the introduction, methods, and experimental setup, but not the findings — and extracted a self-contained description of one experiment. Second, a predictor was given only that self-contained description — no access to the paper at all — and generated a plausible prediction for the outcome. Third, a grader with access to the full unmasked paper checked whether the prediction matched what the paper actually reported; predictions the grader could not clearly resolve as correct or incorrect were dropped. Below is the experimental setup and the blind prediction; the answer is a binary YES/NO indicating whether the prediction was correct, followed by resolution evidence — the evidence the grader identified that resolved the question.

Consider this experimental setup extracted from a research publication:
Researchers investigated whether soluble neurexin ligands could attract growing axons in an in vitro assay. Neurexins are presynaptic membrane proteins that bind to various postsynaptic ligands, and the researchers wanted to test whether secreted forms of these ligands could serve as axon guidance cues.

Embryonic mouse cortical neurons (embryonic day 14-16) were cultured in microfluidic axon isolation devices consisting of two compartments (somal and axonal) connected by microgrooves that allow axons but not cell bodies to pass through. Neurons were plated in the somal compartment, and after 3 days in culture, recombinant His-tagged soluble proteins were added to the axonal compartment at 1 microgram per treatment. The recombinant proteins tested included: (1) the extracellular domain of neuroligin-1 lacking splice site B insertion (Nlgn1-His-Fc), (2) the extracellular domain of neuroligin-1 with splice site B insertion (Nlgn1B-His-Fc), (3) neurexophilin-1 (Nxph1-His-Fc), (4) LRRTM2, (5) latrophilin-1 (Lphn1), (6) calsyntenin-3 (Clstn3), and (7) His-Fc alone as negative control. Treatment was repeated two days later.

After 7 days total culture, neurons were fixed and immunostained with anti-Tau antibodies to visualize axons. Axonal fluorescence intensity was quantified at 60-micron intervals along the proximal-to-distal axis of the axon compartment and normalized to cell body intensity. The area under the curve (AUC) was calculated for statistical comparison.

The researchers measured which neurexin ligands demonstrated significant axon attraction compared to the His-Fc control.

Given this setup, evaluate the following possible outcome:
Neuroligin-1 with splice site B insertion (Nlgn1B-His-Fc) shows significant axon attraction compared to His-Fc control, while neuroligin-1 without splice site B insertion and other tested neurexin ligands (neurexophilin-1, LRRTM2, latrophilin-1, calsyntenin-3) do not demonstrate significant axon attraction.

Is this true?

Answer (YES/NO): NO